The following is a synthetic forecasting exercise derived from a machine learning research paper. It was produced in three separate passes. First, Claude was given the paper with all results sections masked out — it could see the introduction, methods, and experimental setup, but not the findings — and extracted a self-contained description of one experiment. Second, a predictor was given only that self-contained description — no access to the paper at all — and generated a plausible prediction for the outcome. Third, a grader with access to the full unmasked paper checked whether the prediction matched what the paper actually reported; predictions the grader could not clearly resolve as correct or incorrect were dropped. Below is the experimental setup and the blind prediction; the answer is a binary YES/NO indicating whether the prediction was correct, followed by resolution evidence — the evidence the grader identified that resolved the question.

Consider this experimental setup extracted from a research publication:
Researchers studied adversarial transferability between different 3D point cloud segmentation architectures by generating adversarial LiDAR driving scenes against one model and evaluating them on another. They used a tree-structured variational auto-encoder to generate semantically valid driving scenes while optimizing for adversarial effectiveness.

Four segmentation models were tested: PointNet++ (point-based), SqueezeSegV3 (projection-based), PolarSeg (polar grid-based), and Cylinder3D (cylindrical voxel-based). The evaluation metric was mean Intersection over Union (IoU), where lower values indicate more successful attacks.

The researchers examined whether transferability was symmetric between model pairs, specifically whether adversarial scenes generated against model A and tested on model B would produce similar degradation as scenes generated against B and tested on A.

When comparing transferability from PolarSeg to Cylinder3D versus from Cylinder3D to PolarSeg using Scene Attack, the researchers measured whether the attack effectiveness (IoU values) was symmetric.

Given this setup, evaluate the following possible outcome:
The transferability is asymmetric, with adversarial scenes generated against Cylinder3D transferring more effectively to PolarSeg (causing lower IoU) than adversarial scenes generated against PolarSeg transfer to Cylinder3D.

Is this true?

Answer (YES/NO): YES